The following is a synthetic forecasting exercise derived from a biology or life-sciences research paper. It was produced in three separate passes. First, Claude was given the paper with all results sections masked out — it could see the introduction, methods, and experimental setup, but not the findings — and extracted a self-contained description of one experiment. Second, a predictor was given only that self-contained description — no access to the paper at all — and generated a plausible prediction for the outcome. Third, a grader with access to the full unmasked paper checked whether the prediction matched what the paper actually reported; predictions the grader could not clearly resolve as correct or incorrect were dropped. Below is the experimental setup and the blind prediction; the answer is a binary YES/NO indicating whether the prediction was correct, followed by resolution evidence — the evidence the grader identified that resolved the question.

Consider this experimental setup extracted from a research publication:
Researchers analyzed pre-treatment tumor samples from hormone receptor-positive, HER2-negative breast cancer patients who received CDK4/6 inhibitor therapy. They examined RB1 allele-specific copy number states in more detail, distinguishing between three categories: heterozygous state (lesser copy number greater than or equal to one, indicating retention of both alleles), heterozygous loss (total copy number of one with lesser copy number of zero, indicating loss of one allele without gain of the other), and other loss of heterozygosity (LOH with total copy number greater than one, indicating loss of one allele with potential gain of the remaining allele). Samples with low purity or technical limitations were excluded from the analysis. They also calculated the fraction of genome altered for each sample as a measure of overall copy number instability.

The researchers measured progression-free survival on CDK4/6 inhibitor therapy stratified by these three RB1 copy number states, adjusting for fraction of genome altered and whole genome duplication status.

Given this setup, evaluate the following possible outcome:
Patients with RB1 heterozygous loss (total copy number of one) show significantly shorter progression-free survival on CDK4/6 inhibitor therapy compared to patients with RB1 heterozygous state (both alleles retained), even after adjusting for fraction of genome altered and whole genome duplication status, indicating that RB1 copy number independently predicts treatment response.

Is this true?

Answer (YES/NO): YES